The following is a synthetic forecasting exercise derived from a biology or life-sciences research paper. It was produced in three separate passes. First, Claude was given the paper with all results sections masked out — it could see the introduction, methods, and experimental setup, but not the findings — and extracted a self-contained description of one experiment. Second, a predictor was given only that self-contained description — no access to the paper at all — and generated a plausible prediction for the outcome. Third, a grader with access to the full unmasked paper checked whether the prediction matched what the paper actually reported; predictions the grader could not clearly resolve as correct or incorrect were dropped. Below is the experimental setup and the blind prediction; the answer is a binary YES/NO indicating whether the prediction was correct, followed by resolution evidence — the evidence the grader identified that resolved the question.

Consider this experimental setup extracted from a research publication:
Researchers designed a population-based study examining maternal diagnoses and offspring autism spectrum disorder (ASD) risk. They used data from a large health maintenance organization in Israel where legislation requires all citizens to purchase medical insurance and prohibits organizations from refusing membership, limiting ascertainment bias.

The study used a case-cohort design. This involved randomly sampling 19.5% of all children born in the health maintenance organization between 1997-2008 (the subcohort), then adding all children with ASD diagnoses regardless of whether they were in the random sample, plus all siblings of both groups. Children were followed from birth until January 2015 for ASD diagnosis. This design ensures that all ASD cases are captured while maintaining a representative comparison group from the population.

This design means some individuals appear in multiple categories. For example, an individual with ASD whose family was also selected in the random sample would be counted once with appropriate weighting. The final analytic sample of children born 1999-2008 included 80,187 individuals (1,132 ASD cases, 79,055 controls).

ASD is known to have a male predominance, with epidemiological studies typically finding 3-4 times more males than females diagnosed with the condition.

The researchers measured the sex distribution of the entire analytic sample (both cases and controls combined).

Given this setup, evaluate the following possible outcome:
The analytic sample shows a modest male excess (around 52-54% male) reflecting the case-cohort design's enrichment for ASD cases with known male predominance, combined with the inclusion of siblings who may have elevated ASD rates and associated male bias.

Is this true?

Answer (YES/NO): NO